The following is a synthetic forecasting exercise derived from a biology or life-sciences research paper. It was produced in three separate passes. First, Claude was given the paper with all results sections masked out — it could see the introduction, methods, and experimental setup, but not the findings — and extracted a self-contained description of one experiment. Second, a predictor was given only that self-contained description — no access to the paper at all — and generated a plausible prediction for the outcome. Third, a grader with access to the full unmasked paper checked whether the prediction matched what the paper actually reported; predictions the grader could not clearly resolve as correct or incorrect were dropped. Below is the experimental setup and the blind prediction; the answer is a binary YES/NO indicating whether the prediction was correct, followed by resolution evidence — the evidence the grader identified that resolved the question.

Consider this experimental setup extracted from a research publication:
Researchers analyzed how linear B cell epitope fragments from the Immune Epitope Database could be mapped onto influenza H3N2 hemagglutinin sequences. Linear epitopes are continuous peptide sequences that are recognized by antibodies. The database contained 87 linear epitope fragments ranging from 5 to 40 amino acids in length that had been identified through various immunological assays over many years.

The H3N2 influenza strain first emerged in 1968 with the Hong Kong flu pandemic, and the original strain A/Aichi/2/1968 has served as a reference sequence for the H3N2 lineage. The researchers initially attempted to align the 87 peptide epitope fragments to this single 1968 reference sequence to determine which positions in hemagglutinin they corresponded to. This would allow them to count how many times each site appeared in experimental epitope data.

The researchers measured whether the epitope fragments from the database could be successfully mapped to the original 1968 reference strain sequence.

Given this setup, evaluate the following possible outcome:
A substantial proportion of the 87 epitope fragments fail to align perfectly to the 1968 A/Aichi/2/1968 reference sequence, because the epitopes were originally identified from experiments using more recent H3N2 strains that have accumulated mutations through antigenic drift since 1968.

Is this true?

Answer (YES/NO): YES